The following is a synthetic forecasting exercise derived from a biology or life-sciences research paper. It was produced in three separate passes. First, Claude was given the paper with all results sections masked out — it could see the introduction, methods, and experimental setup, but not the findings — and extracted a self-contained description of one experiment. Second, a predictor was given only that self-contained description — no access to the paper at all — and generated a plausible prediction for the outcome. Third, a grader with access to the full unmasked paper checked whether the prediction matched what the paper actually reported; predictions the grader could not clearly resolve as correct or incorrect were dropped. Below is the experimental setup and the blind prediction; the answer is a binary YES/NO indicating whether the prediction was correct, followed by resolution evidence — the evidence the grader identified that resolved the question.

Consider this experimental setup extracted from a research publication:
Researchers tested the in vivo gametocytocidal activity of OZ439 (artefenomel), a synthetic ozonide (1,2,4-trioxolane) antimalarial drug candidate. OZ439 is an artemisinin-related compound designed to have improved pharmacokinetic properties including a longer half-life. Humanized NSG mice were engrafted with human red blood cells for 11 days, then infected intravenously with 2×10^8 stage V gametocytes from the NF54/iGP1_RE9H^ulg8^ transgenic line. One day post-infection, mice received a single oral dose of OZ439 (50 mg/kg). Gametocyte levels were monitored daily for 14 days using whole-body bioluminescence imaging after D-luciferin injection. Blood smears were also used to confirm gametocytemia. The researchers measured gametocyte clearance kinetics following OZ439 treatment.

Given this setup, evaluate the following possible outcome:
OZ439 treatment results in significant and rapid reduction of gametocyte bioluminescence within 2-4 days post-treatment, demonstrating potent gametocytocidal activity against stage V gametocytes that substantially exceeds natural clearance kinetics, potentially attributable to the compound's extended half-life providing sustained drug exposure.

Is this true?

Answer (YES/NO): NO